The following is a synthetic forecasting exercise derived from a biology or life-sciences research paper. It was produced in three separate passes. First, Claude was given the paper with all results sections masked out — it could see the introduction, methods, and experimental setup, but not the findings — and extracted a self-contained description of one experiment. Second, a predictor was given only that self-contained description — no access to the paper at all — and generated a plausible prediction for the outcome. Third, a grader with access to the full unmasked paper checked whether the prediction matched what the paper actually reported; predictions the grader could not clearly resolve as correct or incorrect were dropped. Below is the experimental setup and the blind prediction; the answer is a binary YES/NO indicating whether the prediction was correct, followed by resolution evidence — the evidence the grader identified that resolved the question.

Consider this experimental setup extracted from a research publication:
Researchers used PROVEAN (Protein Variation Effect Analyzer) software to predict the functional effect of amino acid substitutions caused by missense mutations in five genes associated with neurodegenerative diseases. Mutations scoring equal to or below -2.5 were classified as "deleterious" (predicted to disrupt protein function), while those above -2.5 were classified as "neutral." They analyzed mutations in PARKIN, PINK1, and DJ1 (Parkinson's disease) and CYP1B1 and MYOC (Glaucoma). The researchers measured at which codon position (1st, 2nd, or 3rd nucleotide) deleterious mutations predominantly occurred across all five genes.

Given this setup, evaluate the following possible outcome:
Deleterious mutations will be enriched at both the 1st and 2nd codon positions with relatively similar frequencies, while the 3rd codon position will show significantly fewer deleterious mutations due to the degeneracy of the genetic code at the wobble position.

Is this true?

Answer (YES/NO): NO